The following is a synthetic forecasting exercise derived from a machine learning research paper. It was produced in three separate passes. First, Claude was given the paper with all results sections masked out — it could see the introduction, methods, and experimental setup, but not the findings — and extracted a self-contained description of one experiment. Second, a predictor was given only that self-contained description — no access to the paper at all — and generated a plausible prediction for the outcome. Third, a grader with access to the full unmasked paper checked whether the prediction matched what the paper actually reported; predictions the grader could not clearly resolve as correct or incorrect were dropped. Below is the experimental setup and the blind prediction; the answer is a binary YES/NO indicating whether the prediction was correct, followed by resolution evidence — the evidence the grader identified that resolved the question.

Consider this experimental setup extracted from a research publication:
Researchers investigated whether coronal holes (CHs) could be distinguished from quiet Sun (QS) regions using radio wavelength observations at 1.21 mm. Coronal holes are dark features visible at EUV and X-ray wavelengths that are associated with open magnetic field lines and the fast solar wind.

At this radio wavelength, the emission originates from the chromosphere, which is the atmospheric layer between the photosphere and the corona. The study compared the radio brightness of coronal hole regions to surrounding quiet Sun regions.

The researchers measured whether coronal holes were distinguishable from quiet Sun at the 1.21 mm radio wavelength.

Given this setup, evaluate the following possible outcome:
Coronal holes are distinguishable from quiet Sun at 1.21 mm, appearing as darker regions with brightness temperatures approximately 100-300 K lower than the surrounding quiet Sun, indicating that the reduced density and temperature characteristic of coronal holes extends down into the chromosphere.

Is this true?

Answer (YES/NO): NO